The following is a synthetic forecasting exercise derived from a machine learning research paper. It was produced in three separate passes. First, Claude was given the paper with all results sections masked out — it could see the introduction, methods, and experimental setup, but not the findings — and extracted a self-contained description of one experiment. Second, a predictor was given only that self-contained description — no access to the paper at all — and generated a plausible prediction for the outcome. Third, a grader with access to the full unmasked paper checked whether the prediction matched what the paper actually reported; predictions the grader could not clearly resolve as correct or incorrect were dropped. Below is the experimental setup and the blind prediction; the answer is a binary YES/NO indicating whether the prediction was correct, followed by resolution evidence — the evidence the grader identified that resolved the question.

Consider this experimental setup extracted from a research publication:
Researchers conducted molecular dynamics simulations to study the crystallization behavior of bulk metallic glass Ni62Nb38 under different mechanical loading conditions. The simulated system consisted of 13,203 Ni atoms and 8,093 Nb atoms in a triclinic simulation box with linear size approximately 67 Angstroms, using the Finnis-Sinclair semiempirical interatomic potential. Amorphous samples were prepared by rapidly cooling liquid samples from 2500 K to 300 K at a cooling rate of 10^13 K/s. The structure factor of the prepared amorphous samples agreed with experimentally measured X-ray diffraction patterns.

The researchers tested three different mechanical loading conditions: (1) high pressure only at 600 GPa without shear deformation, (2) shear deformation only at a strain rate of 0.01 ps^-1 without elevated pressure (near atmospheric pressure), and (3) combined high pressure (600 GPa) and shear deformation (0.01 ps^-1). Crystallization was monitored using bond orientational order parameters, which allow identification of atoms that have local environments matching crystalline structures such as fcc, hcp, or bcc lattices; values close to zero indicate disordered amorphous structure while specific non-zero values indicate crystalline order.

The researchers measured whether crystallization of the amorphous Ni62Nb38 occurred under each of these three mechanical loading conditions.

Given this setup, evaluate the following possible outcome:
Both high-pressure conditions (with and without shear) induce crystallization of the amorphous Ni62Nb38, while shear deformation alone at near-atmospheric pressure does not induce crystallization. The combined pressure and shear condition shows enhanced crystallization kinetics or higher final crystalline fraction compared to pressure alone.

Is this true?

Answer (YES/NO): NO